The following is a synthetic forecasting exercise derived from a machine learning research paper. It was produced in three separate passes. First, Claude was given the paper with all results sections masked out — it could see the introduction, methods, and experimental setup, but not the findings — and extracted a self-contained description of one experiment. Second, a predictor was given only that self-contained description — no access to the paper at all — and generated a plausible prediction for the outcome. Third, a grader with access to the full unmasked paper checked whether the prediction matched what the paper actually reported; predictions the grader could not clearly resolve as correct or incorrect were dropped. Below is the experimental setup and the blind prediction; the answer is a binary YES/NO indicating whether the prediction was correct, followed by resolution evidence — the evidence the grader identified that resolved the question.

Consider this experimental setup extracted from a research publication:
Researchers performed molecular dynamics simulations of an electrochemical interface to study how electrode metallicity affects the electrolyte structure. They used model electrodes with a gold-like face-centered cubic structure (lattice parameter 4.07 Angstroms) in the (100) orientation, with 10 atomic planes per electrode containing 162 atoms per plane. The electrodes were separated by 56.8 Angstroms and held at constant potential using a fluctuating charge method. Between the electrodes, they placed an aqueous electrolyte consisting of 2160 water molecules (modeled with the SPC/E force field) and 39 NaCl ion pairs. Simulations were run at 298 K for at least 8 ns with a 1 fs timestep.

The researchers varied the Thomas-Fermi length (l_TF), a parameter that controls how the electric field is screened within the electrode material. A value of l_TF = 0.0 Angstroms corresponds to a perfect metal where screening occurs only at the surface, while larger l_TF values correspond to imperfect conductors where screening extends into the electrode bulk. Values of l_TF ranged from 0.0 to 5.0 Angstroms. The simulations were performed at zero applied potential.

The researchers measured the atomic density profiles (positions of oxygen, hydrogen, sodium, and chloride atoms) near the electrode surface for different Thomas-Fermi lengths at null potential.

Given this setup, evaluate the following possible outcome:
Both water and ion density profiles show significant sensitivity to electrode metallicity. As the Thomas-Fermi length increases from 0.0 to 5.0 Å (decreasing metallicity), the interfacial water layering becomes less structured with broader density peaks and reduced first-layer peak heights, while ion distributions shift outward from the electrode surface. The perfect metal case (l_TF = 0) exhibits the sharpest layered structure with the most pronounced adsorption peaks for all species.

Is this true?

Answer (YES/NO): NO